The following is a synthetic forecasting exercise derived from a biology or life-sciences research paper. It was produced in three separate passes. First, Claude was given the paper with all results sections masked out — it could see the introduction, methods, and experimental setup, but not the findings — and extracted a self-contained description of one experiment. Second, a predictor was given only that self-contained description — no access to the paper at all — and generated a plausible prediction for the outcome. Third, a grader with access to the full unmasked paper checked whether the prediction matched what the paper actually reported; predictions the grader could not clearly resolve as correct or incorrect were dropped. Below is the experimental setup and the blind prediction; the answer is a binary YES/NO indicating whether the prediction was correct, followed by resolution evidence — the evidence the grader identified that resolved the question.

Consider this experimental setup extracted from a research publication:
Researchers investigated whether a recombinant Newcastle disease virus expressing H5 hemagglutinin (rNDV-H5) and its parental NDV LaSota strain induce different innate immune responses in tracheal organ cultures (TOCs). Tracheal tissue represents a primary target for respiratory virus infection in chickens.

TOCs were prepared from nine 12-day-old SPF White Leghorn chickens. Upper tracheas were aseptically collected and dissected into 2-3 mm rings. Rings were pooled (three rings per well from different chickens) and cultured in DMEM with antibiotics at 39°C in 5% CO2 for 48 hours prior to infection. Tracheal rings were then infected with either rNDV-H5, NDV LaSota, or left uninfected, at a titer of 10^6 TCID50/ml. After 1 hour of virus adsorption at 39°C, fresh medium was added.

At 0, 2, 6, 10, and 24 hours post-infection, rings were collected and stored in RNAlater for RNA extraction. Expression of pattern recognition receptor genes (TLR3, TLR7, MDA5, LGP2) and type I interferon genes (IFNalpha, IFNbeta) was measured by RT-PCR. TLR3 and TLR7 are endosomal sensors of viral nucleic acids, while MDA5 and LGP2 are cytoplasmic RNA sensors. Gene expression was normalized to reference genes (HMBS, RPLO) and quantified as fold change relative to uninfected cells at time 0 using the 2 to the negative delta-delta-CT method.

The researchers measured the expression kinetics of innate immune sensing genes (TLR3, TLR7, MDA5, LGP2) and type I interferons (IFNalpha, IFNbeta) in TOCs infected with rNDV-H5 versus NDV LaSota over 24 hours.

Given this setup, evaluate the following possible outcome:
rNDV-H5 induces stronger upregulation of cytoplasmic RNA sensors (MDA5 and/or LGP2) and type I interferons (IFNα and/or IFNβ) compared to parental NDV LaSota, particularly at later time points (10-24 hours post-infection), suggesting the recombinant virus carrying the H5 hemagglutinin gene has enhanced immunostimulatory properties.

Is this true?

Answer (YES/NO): NO